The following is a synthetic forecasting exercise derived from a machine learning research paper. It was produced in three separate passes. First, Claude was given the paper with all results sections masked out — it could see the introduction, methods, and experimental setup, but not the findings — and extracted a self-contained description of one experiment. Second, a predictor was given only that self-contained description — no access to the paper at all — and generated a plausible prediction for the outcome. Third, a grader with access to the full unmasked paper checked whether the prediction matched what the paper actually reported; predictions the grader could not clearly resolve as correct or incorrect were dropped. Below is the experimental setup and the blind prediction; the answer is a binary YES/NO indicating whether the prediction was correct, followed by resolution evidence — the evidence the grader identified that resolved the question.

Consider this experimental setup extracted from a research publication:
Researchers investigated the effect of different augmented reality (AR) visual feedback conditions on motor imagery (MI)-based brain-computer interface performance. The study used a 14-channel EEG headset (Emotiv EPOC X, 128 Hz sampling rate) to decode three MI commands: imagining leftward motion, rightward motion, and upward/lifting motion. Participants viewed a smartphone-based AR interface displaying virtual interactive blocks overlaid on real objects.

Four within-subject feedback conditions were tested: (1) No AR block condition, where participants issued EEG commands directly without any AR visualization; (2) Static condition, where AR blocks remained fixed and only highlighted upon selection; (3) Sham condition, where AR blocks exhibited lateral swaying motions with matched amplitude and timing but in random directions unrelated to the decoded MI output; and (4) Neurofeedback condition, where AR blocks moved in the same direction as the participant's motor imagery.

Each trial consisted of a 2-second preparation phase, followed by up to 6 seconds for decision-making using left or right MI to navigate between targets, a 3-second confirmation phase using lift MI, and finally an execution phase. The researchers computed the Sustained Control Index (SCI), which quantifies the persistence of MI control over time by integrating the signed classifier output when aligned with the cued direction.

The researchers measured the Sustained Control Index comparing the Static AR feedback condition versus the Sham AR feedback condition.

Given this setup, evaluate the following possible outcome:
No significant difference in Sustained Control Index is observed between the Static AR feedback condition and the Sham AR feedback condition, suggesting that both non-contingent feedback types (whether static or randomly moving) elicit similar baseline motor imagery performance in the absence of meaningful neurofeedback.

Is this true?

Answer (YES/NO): NO